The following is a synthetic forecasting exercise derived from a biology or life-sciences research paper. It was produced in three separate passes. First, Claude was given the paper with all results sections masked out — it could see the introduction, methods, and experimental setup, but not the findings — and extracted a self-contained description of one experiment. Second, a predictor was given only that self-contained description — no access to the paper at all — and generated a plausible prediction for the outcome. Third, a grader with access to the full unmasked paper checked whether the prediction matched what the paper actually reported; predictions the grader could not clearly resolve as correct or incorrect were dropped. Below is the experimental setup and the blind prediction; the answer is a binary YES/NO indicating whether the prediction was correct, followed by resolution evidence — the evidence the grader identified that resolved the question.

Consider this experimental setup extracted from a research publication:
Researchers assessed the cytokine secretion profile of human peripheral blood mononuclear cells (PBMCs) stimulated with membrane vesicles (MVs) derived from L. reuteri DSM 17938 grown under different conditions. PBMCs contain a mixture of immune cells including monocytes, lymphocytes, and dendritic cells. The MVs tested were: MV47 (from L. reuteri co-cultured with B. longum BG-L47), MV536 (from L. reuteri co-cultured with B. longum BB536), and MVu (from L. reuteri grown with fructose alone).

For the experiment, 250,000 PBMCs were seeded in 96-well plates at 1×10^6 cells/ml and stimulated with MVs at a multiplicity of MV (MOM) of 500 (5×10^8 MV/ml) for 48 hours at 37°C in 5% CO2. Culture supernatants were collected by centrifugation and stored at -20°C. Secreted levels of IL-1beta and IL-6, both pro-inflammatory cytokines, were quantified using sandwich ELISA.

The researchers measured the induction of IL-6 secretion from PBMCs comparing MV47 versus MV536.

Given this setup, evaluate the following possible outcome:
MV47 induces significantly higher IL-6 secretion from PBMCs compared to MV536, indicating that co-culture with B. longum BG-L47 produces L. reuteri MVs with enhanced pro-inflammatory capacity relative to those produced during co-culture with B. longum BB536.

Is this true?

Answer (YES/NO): NO